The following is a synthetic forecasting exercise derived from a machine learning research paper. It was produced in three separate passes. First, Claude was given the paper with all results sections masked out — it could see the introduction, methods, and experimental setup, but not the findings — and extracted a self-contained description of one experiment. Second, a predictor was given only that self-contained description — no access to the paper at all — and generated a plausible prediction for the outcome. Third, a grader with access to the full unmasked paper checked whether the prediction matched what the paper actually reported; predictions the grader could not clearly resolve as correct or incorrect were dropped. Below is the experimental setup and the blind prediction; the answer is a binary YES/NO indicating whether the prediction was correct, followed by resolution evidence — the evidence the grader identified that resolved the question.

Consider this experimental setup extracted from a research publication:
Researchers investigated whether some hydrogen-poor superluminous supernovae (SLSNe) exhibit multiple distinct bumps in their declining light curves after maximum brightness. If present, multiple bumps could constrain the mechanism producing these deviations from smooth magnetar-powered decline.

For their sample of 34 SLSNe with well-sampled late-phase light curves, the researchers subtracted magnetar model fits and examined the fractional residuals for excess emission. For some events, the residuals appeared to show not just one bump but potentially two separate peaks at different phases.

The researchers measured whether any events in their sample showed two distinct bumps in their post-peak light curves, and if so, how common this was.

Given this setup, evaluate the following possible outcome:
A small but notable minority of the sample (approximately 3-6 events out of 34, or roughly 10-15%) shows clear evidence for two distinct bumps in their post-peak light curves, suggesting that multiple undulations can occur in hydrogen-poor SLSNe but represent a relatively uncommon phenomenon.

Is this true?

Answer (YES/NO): NO